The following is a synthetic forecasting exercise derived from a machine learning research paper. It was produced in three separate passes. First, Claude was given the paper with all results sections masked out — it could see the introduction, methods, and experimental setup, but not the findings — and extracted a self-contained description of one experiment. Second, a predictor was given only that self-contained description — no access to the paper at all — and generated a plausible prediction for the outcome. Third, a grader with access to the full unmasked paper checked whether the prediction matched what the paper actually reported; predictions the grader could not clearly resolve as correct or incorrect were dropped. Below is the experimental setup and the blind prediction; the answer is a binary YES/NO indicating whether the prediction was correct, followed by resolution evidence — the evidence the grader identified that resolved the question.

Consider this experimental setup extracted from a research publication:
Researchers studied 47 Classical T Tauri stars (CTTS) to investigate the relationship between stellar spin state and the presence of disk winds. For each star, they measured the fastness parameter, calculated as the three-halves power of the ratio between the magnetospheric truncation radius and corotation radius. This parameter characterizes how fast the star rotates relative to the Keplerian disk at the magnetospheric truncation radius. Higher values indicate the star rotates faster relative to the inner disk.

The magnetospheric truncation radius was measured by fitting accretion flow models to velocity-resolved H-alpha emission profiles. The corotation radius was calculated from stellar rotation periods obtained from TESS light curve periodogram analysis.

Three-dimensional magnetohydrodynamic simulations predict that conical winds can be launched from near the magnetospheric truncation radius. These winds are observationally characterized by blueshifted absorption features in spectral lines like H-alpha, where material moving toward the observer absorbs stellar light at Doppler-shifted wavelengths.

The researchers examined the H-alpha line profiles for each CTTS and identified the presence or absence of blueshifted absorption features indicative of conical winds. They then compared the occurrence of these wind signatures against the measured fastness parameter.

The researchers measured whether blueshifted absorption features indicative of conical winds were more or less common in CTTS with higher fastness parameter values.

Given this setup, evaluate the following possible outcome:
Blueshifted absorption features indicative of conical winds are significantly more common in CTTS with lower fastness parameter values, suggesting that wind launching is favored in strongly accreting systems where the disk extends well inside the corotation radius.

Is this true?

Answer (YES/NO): NO